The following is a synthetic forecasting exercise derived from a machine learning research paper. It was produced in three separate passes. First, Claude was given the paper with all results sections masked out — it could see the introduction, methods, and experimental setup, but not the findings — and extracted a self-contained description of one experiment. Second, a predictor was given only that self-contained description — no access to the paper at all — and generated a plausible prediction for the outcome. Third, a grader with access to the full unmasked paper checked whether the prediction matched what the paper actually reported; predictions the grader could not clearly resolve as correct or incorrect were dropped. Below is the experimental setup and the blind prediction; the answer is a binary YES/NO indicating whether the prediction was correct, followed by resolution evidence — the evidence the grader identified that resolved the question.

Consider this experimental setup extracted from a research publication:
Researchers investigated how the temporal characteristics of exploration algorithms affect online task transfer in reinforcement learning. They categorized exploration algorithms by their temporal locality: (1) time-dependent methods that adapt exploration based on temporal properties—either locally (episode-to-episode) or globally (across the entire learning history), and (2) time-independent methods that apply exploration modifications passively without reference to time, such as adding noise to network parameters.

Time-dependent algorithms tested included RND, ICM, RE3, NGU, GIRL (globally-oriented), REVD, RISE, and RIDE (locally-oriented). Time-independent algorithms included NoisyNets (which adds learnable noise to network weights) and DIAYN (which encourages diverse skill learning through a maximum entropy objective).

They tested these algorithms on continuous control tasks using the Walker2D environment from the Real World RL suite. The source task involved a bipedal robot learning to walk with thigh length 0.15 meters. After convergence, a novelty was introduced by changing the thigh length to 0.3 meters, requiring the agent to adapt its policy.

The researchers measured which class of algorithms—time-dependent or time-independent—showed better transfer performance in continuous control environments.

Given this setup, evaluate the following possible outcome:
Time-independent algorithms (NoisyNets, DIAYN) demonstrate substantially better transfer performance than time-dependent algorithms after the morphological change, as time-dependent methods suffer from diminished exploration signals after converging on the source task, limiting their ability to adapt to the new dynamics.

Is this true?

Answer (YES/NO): YES